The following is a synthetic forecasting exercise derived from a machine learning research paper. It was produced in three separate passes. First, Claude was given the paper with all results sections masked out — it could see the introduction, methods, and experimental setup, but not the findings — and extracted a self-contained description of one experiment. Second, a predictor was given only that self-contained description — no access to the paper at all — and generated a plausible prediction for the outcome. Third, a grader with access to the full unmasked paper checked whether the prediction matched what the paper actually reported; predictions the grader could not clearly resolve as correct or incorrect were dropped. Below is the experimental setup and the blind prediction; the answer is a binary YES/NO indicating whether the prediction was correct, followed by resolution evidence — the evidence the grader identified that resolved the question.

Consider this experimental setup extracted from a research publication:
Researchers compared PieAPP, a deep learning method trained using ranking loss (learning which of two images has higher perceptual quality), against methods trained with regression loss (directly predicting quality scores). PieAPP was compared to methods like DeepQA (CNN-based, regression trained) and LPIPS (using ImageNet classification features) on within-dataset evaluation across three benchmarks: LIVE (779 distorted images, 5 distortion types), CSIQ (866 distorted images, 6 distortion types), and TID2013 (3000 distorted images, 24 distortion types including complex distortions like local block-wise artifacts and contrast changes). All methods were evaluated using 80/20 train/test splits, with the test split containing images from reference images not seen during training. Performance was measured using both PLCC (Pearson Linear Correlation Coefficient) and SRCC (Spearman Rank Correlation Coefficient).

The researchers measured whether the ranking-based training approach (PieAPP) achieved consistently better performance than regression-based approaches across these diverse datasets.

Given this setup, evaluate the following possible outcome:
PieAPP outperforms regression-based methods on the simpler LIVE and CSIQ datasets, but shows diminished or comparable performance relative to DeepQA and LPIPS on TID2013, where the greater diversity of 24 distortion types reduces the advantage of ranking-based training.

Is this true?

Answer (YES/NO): NO